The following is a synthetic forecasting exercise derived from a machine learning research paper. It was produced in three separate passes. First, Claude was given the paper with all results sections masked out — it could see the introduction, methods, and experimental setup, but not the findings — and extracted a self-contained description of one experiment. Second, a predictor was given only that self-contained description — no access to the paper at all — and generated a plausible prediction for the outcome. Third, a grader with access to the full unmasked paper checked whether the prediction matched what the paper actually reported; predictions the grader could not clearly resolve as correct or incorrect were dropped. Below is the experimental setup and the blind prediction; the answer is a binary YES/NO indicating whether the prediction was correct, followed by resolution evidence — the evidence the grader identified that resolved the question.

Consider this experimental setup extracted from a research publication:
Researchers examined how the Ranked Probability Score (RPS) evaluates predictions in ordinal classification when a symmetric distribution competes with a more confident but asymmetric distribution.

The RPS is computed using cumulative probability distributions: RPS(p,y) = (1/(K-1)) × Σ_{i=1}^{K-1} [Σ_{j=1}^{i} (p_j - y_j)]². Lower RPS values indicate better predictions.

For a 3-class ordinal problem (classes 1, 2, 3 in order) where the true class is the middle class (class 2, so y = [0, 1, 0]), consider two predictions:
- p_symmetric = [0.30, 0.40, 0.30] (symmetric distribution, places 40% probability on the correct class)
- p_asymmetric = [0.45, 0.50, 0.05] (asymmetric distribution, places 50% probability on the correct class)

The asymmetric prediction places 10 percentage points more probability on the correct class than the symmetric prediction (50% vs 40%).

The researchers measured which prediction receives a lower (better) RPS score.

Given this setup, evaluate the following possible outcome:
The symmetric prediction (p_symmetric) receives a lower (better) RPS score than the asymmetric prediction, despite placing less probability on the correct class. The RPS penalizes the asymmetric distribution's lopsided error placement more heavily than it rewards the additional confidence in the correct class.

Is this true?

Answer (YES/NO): YES